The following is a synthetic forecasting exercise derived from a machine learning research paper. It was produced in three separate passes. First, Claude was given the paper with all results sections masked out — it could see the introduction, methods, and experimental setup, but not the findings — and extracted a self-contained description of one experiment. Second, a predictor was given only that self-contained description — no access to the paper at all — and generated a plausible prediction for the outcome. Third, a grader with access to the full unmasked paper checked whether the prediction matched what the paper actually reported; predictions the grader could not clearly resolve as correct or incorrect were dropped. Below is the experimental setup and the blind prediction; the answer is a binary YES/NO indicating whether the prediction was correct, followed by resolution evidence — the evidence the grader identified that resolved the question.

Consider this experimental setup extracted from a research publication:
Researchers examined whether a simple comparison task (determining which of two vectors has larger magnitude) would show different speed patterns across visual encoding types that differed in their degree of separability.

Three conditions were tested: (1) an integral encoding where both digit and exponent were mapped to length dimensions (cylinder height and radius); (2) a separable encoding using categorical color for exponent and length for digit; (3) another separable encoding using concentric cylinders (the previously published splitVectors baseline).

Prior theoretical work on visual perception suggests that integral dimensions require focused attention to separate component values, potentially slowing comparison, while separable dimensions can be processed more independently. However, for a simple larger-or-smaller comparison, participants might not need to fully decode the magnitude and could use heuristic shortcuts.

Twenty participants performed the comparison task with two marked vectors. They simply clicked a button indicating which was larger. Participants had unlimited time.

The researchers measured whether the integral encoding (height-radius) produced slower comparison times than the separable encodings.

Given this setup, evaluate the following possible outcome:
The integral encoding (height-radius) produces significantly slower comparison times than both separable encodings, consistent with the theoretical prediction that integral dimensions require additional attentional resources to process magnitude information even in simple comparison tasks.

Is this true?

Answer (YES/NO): NO